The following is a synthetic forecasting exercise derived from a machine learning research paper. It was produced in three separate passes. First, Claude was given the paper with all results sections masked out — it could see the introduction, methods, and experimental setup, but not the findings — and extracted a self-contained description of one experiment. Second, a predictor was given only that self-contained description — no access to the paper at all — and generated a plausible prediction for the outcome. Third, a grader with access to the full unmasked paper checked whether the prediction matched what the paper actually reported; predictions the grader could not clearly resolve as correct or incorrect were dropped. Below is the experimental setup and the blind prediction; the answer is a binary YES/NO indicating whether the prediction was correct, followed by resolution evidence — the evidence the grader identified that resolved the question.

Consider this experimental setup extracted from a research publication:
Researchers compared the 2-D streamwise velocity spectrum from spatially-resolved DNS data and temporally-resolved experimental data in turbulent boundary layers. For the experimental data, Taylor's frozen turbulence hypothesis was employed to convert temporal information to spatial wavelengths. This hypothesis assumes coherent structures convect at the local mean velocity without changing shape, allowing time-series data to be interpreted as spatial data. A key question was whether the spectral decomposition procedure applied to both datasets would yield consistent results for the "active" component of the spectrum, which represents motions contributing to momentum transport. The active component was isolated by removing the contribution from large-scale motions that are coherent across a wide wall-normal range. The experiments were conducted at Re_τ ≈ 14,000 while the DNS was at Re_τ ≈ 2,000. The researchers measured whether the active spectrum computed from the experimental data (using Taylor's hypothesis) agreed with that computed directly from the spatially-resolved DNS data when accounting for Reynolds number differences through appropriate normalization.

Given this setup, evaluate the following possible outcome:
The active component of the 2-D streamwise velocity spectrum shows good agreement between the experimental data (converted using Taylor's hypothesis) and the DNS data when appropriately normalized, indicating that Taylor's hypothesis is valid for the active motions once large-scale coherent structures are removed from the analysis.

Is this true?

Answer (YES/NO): YES